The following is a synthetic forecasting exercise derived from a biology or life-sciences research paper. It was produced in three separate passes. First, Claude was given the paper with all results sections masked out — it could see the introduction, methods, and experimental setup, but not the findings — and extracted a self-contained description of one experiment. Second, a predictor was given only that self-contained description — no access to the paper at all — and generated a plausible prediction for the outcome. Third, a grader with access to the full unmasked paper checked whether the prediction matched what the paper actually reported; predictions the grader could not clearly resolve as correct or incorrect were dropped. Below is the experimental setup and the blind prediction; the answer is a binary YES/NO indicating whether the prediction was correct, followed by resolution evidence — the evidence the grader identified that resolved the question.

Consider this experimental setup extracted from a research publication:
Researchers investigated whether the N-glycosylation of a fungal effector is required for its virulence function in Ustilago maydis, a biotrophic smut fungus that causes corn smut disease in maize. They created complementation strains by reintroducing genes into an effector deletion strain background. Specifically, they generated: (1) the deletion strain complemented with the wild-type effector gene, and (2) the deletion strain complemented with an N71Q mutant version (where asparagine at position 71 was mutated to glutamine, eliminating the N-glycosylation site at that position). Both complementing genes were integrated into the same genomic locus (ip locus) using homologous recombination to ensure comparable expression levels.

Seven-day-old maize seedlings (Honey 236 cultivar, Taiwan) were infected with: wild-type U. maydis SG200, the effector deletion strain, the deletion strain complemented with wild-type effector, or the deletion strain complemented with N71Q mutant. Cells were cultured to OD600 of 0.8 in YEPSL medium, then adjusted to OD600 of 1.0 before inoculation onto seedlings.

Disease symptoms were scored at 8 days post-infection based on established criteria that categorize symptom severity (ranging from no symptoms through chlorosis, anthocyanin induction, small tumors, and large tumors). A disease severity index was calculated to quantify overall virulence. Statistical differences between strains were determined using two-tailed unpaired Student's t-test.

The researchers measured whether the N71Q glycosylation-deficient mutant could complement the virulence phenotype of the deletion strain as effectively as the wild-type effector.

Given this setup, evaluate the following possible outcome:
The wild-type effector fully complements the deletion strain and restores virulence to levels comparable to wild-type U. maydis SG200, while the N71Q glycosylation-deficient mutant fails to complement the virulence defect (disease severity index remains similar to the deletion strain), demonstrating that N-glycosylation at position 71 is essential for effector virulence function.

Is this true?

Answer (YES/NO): YES